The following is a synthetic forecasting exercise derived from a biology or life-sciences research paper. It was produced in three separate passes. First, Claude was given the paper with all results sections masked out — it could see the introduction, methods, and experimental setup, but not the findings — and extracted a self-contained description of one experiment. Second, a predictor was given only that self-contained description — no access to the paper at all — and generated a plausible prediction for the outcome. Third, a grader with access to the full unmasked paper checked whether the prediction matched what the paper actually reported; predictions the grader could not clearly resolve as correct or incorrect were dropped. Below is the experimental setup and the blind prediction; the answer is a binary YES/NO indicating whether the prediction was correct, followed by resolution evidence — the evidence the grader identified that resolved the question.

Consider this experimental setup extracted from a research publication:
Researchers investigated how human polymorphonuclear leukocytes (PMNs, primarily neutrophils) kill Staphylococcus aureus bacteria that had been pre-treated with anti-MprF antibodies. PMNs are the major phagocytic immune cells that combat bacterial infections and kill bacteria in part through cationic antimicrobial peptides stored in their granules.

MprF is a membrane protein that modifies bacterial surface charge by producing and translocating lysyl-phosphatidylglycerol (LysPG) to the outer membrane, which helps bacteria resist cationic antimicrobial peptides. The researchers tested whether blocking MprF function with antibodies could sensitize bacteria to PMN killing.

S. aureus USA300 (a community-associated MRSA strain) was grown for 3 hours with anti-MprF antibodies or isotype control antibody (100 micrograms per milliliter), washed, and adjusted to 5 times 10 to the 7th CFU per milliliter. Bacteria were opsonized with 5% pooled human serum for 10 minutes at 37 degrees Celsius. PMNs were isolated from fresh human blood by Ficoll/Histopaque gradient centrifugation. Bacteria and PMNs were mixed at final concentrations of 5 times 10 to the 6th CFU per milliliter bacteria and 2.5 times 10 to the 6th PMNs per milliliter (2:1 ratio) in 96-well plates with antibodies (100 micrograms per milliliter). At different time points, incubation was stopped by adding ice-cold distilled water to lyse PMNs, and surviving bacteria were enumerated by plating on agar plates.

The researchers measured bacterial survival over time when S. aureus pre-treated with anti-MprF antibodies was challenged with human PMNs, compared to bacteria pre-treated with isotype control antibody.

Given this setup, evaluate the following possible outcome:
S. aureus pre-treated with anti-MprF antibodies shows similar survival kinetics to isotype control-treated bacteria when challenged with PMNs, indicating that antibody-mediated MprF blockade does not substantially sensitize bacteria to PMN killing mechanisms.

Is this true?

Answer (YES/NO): NO